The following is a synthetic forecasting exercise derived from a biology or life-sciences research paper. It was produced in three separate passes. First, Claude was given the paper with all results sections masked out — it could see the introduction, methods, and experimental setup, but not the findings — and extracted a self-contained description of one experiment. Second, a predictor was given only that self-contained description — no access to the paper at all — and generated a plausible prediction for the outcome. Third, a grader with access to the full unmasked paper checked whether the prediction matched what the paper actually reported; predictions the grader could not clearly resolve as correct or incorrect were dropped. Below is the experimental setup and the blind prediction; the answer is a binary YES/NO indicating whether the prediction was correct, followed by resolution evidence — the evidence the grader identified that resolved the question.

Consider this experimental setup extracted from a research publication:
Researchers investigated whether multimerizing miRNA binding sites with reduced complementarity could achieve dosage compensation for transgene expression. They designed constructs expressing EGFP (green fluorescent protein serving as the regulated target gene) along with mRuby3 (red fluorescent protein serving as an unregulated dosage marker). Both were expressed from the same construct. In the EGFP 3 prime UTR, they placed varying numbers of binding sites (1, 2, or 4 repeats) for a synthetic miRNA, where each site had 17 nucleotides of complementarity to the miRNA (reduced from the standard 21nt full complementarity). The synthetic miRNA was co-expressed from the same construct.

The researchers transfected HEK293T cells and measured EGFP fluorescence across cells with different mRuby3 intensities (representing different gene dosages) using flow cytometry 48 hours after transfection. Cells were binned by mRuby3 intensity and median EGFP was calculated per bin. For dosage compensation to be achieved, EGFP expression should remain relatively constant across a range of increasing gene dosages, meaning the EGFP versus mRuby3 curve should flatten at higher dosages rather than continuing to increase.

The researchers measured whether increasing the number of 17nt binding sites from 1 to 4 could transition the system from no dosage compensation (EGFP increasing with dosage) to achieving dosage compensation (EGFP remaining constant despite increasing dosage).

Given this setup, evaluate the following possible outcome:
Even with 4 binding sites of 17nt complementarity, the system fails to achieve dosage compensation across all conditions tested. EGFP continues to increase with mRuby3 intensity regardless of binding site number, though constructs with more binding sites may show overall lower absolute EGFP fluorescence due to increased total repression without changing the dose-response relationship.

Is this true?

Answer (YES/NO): NO